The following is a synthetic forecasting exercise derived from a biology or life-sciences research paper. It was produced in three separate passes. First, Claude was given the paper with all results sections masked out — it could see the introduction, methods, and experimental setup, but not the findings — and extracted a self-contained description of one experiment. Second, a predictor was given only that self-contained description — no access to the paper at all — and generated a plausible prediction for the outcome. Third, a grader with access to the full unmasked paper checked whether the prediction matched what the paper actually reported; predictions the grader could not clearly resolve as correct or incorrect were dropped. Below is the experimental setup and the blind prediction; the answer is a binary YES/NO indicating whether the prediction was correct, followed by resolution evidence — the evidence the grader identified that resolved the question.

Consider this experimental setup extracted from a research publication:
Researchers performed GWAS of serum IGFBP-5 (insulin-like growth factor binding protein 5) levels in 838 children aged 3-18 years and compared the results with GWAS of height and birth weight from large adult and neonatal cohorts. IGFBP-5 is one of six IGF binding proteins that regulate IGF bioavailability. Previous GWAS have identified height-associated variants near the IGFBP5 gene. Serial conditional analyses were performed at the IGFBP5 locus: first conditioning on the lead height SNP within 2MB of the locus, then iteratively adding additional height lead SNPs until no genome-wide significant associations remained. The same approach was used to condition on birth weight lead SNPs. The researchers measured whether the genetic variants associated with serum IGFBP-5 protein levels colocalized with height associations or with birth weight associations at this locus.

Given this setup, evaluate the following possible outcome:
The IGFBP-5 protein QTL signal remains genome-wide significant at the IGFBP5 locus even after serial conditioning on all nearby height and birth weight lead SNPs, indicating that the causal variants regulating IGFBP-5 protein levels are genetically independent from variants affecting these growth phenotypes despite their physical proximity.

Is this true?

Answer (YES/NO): NO